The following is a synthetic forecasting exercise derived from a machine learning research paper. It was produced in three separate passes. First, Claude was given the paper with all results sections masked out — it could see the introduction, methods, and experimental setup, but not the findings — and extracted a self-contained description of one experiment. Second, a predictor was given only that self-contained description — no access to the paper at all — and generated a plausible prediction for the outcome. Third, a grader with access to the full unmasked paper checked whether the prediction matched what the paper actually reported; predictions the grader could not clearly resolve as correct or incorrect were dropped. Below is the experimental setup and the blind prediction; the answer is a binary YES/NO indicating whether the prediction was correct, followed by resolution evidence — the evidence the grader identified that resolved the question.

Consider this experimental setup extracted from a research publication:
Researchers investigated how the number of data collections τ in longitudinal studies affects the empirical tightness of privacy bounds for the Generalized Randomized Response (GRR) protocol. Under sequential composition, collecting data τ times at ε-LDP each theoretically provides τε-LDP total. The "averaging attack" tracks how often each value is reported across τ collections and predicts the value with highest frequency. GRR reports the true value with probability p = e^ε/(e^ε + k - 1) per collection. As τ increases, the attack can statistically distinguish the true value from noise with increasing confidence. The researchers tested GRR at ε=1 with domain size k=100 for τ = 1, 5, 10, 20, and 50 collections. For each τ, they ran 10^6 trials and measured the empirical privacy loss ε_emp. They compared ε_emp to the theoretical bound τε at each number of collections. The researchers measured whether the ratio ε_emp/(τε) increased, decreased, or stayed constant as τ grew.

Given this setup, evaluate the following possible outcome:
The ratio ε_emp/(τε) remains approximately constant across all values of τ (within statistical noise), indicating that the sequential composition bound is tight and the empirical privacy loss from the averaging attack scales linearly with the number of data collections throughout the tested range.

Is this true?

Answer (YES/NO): NO